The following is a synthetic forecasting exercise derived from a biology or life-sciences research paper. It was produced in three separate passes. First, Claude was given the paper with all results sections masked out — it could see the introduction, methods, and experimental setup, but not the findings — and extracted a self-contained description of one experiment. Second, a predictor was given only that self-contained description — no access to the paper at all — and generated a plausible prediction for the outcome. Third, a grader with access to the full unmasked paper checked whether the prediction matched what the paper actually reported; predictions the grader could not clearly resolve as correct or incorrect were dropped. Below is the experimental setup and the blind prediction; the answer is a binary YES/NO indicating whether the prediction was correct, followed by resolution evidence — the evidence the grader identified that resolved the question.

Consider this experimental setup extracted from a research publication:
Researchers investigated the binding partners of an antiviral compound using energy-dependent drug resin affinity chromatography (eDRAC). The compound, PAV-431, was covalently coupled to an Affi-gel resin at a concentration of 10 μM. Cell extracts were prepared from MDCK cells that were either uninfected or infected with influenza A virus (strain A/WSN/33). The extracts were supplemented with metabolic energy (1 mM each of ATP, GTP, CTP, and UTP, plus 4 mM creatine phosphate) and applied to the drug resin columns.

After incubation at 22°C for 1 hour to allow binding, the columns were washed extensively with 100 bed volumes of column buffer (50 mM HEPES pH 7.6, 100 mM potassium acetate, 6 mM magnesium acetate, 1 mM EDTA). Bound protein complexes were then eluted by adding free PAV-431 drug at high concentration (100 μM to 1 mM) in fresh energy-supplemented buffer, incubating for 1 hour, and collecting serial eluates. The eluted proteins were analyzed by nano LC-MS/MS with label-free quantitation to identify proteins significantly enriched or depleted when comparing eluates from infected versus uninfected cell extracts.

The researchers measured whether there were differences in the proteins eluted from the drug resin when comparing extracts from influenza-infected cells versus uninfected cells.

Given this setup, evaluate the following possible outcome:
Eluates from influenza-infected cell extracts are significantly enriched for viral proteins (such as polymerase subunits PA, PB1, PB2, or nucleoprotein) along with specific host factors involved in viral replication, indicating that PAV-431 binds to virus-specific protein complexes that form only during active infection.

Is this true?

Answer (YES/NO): NO